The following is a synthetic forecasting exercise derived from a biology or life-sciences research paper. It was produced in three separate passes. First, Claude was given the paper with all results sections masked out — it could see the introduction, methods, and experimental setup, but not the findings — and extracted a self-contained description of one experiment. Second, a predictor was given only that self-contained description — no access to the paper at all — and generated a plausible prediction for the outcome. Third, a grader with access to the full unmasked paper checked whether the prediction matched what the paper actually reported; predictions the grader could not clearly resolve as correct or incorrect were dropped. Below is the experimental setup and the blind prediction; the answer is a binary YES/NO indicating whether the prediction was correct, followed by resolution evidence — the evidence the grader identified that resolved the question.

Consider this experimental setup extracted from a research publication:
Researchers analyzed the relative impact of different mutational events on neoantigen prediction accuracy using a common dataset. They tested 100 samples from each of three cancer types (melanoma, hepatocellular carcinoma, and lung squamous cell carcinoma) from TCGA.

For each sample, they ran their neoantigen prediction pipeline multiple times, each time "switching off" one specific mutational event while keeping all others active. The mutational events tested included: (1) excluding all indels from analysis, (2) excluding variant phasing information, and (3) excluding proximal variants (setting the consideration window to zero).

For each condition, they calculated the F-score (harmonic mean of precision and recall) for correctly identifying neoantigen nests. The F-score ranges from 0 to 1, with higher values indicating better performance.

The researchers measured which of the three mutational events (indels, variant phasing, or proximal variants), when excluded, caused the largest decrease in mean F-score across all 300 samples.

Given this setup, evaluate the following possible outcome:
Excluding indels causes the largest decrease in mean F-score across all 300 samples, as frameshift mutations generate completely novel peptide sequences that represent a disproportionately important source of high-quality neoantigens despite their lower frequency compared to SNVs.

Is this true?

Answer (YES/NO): NO